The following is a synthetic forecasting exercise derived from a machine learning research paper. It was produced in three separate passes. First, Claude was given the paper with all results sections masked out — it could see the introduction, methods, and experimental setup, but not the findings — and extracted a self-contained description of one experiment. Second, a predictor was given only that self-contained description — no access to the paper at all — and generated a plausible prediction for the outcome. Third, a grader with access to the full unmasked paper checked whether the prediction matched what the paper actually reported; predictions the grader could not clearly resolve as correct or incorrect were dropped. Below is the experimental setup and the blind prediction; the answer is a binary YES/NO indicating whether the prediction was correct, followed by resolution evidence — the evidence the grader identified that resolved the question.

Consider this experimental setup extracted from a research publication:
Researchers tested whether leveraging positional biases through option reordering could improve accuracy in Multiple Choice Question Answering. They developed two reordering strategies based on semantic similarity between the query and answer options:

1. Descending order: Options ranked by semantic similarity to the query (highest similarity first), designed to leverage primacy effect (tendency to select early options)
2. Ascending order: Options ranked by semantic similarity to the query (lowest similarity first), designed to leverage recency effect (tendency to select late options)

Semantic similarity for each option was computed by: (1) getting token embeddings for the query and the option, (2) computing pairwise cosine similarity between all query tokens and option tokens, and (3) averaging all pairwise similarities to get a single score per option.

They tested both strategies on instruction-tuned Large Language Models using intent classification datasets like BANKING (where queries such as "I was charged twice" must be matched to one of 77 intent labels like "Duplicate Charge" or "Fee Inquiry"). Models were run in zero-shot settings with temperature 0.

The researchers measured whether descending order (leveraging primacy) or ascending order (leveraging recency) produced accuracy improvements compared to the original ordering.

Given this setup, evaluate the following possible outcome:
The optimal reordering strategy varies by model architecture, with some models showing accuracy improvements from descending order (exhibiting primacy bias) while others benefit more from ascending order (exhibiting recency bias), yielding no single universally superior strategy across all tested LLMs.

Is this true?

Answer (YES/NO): YES